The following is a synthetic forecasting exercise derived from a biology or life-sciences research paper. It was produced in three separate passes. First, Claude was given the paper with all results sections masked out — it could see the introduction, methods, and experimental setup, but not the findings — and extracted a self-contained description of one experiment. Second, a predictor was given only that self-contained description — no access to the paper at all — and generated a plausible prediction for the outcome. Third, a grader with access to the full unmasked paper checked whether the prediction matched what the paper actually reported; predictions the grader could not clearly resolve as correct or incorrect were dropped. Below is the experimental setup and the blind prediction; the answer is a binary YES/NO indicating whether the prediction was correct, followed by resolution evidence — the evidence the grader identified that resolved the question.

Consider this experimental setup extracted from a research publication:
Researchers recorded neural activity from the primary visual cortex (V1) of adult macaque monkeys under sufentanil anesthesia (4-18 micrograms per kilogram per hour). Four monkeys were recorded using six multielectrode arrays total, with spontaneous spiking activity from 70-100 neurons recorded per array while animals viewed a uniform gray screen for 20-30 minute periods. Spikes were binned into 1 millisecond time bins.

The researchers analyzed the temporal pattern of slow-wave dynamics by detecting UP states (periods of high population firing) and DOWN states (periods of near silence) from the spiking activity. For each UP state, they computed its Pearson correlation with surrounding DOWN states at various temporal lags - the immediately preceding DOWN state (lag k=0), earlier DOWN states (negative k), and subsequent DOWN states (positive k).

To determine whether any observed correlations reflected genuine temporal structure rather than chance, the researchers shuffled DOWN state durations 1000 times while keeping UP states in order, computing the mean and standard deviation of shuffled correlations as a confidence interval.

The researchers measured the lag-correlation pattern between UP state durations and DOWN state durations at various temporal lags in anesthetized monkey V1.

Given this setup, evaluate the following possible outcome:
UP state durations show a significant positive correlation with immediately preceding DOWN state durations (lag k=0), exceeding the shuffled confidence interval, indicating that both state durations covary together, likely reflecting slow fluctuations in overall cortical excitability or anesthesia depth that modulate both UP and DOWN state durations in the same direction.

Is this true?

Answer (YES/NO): YES